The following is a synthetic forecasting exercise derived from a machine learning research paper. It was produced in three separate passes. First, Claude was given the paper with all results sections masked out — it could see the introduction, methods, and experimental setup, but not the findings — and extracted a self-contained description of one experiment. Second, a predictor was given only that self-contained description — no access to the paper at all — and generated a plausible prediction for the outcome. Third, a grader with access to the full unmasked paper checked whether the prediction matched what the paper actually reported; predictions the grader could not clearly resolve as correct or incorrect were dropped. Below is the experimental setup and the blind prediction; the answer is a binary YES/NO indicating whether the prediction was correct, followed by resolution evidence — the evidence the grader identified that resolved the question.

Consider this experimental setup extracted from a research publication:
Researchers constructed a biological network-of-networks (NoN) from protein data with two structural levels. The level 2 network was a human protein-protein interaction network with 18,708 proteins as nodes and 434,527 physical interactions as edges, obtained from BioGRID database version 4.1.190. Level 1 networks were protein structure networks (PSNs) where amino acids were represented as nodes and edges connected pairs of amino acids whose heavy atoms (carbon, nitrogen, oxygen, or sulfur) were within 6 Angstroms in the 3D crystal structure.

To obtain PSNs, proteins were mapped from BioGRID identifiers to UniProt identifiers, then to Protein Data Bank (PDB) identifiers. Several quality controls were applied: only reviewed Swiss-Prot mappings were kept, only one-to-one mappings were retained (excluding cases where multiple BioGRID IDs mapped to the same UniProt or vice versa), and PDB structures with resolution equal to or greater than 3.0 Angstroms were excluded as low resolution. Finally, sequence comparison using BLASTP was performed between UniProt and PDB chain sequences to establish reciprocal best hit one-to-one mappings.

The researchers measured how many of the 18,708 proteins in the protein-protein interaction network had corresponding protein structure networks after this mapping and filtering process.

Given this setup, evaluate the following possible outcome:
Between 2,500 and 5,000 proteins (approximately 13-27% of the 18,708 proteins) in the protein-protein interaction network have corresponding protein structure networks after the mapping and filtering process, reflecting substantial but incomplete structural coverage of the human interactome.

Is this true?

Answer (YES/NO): YES